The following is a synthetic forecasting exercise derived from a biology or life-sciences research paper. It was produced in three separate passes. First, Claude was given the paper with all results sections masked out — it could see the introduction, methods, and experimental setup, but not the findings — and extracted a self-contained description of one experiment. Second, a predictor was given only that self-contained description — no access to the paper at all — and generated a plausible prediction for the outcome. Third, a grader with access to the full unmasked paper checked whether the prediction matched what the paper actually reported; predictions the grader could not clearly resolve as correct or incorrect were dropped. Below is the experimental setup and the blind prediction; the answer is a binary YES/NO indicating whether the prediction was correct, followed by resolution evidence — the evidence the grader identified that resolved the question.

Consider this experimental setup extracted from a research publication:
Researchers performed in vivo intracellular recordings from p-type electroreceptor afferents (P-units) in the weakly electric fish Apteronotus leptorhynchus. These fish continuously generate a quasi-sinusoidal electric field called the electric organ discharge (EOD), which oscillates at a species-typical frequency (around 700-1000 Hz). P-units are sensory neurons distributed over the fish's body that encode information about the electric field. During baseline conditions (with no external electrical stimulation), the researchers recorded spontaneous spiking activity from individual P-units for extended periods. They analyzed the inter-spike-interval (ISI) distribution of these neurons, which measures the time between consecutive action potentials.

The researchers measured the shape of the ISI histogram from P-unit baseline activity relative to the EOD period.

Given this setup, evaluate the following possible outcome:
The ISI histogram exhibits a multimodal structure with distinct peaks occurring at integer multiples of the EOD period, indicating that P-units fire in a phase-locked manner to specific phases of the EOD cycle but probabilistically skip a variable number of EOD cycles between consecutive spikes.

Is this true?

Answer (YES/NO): YES